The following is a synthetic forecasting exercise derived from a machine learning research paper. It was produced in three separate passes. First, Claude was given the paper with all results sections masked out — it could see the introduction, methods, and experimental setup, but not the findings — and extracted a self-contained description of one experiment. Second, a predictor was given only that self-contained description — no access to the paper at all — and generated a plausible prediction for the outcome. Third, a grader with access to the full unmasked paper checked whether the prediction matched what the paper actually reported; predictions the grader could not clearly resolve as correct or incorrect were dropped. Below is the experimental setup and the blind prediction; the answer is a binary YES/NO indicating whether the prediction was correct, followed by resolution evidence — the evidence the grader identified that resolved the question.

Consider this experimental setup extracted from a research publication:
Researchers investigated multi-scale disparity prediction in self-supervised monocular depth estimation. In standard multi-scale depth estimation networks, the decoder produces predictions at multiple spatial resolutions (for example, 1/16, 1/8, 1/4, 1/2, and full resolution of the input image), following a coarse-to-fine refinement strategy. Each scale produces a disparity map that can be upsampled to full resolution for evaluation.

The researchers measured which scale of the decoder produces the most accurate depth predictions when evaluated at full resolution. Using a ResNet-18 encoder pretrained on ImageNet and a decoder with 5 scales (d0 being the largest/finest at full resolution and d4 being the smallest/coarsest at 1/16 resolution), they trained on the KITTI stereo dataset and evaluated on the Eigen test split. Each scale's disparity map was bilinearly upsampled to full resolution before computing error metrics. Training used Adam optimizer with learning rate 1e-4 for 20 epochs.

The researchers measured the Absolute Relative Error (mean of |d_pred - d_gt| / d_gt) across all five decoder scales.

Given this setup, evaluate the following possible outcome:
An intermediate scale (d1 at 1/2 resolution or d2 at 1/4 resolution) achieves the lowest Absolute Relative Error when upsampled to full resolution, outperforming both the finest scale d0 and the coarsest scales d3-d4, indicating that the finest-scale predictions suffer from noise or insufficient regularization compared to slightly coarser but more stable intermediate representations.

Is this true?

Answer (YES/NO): YES